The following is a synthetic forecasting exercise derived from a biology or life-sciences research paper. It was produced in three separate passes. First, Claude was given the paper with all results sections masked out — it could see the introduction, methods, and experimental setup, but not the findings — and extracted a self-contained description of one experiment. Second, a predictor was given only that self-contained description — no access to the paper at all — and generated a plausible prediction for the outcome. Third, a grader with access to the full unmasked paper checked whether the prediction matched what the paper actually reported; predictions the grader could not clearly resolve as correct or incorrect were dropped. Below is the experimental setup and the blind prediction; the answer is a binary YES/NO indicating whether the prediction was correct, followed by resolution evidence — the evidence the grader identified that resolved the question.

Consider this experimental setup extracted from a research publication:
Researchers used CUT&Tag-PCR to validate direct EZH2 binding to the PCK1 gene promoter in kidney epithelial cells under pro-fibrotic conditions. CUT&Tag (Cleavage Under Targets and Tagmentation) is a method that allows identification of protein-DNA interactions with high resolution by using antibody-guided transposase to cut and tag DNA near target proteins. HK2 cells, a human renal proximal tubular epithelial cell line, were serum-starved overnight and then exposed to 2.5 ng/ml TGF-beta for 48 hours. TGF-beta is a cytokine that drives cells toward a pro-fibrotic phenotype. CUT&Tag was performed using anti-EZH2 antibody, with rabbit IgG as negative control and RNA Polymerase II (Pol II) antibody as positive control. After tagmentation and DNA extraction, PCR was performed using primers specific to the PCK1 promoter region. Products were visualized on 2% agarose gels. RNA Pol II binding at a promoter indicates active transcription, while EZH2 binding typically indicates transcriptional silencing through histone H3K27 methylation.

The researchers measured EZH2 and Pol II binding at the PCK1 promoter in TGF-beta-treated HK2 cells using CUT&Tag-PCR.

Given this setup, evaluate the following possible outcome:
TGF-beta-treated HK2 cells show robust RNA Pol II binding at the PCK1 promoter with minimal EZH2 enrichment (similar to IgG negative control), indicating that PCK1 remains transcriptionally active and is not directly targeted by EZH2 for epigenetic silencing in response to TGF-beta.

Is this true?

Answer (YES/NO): NO